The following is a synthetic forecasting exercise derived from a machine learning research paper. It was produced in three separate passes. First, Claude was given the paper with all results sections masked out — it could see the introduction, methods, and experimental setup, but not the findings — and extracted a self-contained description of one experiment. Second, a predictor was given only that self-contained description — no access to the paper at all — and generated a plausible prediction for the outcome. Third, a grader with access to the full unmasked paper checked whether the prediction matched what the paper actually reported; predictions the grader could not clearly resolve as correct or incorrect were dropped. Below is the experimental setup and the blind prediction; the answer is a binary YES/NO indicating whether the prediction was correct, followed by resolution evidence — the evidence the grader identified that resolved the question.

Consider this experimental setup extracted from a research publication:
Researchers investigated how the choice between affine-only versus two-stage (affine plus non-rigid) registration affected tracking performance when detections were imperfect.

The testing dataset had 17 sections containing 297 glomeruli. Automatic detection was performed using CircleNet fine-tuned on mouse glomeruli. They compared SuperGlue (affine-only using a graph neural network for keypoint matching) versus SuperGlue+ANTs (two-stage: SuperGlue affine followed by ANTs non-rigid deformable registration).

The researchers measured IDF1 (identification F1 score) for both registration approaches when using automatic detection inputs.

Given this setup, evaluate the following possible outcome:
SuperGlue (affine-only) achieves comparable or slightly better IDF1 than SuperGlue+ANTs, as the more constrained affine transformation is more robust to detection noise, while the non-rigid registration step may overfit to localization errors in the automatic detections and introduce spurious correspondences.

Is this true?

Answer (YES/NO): NO